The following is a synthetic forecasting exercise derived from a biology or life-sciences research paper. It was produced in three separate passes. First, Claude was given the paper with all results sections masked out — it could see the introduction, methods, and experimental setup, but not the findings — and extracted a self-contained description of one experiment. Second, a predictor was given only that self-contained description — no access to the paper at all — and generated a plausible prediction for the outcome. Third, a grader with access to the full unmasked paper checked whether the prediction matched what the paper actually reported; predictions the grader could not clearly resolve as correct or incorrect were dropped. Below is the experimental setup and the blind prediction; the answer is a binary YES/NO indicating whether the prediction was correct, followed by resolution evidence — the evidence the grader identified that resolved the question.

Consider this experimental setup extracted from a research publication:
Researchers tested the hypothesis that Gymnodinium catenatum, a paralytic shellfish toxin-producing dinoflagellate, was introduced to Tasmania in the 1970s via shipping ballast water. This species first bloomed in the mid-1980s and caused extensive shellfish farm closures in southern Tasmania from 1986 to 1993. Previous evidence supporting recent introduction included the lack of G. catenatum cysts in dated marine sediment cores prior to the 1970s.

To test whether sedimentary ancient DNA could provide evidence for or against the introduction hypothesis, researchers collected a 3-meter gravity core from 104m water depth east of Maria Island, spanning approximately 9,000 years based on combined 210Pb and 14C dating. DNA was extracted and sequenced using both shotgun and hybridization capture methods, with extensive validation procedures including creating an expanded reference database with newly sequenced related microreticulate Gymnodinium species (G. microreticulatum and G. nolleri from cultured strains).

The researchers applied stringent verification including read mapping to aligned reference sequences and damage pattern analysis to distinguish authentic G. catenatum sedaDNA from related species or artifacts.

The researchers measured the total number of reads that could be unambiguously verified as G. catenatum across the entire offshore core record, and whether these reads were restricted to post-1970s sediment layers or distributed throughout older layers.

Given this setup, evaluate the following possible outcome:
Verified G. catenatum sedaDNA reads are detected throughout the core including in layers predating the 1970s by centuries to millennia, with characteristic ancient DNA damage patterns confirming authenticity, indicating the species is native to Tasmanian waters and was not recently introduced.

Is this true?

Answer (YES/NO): YES